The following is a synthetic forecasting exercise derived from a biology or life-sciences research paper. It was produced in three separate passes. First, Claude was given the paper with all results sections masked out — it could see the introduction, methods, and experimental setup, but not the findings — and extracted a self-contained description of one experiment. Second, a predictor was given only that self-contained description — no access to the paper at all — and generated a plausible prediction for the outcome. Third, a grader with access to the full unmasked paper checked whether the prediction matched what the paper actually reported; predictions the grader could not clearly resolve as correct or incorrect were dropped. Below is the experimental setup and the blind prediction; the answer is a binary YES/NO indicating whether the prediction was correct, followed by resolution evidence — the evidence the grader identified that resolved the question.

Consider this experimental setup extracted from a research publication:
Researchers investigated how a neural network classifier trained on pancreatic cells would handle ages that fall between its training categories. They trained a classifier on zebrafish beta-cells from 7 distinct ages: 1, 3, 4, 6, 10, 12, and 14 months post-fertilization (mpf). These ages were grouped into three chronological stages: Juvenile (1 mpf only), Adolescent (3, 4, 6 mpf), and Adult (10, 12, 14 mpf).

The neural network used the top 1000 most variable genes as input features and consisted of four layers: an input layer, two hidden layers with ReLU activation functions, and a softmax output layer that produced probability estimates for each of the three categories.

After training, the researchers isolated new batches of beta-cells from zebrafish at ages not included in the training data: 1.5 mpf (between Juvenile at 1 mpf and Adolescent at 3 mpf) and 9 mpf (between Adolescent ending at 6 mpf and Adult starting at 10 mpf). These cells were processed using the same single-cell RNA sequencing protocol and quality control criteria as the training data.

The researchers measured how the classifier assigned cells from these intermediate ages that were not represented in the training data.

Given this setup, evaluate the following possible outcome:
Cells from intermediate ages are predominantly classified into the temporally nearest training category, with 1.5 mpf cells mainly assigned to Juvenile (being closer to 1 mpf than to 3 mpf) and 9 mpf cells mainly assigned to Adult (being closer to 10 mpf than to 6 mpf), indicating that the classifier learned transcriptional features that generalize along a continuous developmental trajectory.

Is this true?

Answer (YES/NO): NO